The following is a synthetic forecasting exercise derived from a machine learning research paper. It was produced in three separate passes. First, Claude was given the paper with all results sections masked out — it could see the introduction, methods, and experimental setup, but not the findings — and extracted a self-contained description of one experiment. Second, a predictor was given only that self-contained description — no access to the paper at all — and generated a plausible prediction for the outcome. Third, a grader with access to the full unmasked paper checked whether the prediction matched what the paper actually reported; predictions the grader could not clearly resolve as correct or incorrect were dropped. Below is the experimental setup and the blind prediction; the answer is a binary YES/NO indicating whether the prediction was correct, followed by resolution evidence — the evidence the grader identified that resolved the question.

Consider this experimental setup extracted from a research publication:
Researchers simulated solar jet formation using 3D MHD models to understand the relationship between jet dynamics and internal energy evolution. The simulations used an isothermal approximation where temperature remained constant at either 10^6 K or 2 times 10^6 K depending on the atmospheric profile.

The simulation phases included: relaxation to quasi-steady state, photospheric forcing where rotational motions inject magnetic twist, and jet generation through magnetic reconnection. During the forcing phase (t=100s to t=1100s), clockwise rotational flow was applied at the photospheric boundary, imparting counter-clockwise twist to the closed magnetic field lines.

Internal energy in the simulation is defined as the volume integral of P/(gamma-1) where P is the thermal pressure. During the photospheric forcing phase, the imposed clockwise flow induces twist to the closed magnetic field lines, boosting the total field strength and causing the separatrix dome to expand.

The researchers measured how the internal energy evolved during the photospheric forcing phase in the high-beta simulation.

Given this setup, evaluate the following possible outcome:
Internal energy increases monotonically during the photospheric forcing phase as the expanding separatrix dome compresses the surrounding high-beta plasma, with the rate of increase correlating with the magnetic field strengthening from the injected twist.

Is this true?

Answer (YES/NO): NO